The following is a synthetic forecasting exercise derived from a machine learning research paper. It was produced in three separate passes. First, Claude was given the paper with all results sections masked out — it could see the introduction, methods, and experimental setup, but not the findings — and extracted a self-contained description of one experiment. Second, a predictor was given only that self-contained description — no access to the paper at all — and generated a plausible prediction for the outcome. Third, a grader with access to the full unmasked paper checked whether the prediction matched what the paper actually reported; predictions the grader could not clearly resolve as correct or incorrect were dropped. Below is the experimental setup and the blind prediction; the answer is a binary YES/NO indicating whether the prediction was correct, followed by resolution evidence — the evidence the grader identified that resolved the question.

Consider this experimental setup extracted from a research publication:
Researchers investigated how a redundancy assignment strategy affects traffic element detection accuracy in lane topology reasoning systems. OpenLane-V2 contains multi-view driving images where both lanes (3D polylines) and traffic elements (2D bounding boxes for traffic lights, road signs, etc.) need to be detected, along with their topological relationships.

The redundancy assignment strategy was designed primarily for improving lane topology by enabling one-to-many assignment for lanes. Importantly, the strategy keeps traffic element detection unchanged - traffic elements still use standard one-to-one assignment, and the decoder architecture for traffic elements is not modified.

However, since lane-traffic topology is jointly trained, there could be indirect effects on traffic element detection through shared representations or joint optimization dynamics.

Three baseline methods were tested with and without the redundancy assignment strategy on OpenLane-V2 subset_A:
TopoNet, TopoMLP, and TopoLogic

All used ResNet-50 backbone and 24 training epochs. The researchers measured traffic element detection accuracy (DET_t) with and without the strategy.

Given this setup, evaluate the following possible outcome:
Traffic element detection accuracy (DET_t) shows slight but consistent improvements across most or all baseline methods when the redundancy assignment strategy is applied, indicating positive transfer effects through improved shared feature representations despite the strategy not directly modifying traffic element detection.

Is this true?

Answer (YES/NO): YES